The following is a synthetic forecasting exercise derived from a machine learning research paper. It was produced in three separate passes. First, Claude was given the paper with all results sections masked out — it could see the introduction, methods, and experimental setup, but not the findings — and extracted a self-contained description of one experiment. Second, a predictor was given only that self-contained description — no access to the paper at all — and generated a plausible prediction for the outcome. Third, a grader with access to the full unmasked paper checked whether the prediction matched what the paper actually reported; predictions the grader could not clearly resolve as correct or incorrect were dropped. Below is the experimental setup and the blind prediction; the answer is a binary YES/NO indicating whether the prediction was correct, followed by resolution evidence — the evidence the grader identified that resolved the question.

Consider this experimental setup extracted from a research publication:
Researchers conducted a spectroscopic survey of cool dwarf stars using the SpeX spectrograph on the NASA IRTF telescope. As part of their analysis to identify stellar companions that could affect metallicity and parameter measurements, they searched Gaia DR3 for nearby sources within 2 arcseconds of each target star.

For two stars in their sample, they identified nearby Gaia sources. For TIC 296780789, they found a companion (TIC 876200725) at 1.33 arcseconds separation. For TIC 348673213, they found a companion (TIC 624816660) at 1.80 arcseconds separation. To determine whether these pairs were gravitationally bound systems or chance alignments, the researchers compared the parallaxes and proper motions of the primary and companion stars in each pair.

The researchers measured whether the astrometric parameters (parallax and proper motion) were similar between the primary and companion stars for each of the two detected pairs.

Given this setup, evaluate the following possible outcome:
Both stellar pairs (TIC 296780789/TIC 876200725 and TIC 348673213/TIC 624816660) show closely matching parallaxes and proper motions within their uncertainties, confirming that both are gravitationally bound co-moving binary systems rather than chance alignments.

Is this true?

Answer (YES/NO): NO